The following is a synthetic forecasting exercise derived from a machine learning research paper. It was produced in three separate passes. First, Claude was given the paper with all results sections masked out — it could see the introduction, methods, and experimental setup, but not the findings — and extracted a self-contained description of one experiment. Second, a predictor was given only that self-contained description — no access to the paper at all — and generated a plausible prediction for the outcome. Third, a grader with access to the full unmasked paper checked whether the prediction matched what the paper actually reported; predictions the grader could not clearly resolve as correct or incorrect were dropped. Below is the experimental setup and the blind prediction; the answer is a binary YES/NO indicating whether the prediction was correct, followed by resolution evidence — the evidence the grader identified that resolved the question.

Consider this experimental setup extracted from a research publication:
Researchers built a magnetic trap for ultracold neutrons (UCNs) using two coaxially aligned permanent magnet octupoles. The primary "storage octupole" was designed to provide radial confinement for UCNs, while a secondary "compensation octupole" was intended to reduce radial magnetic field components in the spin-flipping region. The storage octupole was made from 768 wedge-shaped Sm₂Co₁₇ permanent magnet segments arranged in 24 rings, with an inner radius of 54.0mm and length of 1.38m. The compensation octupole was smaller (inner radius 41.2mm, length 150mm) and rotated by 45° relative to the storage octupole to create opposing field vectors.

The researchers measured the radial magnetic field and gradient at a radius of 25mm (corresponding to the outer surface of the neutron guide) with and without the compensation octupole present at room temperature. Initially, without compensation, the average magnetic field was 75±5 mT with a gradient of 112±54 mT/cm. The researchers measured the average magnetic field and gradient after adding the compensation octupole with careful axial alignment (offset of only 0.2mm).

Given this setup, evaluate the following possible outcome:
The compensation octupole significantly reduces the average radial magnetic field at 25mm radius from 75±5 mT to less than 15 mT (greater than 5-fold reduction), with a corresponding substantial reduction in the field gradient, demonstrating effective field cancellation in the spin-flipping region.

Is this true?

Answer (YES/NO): YES